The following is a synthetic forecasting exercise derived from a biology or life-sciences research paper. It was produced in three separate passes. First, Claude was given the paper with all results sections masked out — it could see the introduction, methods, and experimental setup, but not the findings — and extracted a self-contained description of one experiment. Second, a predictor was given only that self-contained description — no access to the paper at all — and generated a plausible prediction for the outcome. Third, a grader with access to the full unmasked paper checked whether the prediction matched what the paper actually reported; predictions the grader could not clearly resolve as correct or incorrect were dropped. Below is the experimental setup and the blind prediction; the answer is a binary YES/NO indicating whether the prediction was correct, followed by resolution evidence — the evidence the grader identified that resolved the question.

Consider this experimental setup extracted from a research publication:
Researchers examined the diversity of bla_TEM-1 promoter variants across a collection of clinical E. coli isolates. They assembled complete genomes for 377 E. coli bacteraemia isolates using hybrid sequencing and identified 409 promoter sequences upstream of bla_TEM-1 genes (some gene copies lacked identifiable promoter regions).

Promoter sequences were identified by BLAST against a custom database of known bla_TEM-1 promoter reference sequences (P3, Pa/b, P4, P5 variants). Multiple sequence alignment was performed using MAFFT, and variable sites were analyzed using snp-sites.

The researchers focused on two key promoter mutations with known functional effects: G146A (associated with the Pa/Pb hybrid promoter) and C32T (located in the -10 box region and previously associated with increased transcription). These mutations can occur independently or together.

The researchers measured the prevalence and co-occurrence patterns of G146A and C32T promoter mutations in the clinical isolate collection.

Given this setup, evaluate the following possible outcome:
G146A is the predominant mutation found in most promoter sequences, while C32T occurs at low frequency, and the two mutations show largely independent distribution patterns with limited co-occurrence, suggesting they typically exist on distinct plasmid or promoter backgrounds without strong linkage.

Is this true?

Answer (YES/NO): NO